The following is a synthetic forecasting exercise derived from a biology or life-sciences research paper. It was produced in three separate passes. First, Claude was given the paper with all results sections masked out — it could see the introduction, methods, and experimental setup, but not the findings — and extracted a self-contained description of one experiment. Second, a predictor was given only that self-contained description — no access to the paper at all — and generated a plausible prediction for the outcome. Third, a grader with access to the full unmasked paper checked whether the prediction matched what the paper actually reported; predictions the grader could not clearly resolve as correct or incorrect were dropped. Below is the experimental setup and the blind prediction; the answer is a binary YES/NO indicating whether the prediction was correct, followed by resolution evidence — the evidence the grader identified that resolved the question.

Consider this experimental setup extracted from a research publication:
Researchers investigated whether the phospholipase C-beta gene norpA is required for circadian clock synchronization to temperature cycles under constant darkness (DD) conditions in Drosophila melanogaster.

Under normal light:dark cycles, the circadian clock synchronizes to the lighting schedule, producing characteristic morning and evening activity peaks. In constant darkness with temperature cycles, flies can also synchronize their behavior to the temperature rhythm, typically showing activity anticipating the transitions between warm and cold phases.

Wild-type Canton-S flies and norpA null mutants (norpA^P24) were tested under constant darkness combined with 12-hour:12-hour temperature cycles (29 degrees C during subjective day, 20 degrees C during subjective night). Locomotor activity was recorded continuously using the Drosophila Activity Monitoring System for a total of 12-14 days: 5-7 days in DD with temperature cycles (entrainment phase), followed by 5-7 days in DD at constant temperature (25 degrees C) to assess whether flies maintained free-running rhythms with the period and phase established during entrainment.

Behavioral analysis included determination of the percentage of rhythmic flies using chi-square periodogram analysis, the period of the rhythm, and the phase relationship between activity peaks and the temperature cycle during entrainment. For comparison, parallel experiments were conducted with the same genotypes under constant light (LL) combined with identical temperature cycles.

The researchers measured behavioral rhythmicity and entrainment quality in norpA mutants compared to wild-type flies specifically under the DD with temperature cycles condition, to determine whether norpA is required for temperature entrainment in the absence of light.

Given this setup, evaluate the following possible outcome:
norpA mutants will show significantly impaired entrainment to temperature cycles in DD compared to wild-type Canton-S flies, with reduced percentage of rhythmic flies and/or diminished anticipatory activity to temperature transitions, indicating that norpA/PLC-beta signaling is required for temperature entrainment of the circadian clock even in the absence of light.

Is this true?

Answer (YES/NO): NO